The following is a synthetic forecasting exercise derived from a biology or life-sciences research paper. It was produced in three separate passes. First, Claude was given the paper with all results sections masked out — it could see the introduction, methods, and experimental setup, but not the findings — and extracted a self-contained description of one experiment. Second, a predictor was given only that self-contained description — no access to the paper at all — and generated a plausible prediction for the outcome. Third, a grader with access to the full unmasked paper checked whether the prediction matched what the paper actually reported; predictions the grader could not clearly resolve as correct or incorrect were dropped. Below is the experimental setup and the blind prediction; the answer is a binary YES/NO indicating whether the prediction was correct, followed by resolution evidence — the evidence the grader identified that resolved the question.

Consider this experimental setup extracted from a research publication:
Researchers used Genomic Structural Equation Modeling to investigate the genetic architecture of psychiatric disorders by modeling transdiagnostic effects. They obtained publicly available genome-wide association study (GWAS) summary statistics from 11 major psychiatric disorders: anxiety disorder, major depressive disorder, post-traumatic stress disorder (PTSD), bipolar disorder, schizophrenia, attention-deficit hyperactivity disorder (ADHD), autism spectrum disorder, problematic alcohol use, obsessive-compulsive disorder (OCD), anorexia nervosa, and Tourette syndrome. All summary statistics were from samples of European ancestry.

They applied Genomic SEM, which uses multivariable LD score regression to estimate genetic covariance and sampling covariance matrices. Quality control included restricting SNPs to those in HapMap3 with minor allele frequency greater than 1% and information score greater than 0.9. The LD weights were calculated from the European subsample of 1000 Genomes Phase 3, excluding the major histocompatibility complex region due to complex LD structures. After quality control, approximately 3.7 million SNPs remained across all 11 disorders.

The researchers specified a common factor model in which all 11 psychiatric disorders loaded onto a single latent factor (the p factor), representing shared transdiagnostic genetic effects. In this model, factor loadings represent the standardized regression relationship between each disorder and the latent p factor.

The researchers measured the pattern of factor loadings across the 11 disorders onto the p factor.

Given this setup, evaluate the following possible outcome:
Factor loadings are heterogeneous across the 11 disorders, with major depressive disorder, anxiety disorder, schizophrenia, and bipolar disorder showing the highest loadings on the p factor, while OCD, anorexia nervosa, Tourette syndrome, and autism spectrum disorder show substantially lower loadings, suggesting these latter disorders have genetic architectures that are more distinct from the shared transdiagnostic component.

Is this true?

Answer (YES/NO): NO